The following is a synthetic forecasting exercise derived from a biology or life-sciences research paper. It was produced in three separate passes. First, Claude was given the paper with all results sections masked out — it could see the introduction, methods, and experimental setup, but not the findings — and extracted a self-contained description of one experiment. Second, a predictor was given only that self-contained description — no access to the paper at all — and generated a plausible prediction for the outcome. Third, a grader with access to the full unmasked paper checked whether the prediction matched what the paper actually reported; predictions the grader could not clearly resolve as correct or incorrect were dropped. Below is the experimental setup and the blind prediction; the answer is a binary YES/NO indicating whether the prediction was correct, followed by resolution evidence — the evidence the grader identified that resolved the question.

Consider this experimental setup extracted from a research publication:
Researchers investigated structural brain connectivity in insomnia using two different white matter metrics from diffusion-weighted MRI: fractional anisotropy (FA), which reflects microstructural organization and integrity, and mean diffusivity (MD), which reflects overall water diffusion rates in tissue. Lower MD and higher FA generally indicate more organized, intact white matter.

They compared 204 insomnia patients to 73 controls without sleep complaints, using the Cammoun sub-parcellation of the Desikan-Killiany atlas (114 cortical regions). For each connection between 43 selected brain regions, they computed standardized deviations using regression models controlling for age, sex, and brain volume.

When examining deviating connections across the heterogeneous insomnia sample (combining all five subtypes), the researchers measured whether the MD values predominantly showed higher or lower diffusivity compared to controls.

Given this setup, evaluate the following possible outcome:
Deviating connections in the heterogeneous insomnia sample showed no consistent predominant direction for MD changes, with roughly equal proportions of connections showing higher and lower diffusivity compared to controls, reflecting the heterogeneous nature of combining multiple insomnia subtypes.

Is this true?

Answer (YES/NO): NO